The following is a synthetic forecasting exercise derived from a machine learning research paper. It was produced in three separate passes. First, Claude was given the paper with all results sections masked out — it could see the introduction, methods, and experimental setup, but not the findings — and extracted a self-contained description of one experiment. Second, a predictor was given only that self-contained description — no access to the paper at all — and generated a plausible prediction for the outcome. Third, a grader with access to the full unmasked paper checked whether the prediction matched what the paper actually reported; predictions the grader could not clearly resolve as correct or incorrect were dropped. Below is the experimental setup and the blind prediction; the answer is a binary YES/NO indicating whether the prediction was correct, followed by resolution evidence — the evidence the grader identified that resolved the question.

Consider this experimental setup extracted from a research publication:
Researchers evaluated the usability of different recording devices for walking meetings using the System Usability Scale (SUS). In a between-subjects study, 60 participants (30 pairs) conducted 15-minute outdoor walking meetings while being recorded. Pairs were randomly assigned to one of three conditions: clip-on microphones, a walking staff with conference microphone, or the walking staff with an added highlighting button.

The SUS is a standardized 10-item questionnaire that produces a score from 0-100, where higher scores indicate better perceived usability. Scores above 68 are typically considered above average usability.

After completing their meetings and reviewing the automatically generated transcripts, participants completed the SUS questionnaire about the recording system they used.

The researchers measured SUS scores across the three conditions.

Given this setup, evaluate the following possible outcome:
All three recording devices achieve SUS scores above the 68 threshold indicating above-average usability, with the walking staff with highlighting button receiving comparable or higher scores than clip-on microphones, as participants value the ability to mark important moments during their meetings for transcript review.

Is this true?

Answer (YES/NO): NO